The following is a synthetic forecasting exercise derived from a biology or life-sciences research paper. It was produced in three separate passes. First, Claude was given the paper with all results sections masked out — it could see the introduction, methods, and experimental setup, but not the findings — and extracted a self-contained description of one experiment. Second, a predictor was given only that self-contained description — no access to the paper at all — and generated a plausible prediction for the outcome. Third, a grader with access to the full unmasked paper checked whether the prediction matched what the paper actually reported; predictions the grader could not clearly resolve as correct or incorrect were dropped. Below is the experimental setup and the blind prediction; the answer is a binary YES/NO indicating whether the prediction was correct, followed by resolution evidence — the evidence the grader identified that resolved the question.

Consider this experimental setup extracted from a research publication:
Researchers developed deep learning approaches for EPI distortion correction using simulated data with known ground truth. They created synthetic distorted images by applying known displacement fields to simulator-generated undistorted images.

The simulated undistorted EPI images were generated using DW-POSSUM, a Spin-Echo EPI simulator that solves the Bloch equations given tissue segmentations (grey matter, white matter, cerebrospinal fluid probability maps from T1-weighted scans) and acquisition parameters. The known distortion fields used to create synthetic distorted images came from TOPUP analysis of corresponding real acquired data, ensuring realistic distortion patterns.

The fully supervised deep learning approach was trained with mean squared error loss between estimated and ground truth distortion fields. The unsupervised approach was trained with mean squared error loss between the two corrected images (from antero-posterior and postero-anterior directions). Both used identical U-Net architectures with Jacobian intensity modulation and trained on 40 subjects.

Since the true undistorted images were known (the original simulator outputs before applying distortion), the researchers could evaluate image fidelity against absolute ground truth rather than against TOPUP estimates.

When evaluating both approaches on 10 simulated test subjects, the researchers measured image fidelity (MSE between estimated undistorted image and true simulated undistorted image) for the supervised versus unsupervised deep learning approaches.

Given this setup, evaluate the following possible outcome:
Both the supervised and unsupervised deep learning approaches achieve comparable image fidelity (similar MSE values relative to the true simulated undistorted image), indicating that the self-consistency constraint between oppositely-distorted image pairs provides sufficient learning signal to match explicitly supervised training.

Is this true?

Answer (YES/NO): NO